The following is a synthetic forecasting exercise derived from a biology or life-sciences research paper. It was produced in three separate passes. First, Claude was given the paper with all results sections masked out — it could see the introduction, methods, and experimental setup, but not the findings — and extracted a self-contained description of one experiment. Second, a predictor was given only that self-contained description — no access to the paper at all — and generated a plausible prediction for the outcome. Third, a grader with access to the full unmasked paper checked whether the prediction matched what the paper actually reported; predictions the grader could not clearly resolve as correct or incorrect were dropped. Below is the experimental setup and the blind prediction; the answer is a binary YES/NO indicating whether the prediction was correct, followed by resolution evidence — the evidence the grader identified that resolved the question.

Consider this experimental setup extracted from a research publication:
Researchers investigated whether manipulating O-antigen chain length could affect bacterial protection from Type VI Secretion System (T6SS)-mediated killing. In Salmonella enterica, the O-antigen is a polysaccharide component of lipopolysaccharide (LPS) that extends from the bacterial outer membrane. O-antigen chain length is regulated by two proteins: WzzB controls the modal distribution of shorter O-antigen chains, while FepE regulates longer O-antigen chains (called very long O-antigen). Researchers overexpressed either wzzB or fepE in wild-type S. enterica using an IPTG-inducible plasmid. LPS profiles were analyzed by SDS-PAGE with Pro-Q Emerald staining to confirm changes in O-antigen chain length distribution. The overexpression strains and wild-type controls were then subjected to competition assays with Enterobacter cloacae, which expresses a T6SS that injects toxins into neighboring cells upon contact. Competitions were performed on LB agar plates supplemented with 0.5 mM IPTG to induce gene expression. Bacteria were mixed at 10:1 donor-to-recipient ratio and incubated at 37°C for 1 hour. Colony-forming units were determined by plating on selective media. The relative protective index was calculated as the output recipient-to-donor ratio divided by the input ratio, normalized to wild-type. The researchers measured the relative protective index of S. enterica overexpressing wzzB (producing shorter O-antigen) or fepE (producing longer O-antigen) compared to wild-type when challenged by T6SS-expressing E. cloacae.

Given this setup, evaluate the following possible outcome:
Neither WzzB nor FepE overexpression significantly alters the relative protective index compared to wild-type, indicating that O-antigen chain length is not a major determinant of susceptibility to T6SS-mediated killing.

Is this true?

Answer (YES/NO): NO